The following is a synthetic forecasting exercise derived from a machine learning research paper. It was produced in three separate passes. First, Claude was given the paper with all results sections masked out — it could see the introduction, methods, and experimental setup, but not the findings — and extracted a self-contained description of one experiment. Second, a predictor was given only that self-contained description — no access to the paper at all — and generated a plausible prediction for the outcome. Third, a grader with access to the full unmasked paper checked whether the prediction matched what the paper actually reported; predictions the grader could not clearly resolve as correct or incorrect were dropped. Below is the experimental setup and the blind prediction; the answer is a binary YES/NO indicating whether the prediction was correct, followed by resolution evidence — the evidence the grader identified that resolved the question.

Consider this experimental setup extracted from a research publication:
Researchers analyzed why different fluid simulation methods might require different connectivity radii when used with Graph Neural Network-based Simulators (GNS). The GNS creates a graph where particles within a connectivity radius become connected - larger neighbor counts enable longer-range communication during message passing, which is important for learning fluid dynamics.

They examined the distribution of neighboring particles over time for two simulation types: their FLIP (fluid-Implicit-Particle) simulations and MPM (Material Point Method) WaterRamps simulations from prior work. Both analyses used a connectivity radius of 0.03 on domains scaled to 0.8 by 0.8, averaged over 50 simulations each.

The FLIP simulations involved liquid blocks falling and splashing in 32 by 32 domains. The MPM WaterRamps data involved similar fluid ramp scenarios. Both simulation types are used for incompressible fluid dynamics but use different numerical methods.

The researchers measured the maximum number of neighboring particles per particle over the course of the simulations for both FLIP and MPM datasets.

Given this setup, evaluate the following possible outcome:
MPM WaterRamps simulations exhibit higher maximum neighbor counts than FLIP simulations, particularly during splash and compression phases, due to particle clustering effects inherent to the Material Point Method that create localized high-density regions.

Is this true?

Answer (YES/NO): YES